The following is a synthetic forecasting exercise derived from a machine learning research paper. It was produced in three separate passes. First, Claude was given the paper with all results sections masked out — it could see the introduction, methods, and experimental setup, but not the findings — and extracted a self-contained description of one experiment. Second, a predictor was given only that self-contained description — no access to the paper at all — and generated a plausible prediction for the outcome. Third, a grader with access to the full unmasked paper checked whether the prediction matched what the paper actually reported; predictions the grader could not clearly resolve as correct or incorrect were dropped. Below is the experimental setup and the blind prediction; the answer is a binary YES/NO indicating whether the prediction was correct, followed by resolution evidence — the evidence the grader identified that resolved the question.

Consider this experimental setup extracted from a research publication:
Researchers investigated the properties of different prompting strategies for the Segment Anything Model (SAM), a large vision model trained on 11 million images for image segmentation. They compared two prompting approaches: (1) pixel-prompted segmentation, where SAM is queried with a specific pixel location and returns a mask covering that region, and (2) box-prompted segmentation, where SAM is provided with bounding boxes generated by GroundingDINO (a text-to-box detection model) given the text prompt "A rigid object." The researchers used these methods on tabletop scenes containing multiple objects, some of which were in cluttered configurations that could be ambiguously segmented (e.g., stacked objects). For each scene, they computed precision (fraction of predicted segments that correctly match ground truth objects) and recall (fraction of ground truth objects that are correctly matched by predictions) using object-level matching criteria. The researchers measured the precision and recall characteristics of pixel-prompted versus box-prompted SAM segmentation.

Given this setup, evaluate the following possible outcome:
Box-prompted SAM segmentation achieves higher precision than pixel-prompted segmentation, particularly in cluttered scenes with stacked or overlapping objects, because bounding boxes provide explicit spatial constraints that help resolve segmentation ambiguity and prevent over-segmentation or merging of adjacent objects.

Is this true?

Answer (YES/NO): YES